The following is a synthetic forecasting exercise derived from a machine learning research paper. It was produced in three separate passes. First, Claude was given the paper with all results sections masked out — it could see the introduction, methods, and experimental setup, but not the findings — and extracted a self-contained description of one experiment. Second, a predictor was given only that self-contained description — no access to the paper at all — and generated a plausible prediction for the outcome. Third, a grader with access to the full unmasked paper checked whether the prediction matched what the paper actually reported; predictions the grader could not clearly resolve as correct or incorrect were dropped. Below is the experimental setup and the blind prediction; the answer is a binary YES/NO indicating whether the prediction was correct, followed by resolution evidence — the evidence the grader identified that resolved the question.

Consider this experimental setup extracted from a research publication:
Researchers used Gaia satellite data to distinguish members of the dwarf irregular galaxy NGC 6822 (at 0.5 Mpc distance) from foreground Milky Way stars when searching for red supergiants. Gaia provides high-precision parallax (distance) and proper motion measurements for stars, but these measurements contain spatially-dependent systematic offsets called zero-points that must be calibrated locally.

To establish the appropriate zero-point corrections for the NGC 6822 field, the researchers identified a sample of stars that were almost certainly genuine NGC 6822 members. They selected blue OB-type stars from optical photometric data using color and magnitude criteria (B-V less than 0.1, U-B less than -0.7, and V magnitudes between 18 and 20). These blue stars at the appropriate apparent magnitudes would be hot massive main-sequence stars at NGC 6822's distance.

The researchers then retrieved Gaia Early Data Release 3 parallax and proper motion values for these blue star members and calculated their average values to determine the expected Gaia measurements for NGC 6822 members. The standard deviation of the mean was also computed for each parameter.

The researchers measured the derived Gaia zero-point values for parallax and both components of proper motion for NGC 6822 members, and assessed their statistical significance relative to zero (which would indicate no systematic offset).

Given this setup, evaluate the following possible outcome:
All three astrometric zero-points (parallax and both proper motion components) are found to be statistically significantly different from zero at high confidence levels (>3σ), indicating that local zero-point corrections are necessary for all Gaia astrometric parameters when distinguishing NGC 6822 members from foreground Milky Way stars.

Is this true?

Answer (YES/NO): NO